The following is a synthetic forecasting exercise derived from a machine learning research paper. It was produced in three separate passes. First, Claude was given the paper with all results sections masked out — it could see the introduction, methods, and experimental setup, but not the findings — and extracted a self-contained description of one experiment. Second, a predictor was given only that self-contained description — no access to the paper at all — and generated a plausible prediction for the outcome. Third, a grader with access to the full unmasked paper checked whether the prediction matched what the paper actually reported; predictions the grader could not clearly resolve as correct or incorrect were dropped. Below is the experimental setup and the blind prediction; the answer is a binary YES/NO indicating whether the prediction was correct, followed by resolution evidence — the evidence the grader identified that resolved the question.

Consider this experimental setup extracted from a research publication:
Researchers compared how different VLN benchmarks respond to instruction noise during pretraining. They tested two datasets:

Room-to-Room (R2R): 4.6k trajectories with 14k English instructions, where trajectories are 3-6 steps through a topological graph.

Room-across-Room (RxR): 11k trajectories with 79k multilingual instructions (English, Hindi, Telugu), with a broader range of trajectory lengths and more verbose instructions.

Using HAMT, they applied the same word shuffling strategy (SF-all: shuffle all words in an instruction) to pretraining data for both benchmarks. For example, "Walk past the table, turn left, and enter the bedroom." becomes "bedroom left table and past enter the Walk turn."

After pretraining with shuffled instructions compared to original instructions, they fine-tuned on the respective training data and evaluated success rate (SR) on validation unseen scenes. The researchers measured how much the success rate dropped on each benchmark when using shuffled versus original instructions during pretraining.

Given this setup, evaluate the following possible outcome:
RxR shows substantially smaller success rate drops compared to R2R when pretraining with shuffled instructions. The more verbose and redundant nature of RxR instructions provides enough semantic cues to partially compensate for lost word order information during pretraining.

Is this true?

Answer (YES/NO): NO